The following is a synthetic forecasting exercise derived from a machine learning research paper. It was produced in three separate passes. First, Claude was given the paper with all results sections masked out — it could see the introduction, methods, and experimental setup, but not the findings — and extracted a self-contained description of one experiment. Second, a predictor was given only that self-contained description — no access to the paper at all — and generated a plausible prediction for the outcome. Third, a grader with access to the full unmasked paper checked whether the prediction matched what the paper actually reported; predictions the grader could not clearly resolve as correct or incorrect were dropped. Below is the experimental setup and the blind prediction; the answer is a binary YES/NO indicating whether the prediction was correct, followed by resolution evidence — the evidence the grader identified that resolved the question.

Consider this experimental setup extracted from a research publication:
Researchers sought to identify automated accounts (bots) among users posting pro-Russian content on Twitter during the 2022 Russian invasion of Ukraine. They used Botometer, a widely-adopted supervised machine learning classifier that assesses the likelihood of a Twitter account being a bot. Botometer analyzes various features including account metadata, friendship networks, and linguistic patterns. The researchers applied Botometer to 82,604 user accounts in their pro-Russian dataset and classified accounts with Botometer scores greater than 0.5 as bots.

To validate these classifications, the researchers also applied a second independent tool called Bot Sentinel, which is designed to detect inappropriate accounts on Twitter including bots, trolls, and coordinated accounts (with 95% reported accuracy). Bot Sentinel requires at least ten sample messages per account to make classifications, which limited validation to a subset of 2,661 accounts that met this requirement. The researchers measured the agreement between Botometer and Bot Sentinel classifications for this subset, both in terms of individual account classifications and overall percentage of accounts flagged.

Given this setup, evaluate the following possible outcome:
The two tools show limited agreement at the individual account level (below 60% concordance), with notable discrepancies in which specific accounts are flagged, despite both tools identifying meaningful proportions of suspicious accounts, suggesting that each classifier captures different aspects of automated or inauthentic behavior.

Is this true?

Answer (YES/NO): NO